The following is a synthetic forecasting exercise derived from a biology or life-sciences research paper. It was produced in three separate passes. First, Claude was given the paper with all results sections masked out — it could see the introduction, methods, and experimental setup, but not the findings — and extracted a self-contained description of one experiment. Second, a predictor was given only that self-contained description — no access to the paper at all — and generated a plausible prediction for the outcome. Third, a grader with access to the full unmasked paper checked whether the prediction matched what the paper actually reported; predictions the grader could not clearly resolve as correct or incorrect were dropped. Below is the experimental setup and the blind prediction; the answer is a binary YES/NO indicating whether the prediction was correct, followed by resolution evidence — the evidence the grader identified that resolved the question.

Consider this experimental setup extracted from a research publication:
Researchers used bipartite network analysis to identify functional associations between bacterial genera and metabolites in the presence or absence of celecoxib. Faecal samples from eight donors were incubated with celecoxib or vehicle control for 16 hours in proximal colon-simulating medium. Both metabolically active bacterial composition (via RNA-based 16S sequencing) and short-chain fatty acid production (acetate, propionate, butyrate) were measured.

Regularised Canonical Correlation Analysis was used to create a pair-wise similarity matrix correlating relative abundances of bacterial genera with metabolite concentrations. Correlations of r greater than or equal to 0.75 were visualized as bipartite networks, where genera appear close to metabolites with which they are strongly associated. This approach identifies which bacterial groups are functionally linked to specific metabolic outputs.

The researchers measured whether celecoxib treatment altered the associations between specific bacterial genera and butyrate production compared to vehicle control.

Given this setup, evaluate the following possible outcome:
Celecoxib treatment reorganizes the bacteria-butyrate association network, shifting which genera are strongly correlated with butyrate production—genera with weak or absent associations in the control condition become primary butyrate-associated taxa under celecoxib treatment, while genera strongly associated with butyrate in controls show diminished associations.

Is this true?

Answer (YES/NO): YES